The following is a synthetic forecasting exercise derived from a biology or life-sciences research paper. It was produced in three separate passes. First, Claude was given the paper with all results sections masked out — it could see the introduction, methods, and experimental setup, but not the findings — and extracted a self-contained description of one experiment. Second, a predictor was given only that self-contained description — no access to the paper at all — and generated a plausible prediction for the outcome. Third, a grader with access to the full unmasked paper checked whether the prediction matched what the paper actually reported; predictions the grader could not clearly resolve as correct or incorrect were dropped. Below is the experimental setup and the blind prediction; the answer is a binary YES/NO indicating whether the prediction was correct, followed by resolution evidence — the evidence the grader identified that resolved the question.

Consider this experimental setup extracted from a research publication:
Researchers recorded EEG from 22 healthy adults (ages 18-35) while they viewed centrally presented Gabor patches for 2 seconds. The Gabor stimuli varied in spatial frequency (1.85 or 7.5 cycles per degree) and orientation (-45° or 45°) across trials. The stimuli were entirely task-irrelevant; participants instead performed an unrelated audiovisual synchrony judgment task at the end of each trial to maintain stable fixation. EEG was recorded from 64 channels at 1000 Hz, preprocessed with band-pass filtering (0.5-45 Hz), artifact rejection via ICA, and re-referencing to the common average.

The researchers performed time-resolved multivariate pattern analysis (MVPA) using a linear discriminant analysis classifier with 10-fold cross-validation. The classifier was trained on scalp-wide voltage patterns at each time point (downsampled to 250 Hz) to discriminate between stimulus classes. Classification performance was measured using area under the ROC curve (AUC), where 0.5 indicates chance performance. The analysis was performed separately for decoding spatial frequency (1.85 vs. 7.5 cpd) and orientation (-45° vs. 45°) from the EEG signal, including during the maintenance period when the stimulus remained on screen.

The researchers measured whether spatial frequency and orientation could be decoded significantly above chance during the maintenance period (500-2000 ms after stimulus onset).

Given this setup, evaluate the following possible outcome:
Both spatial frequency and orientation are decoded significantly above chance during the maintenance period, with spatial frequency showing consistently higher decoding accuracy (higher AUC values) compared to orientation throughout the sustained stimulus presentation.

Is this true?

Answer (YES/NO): NO